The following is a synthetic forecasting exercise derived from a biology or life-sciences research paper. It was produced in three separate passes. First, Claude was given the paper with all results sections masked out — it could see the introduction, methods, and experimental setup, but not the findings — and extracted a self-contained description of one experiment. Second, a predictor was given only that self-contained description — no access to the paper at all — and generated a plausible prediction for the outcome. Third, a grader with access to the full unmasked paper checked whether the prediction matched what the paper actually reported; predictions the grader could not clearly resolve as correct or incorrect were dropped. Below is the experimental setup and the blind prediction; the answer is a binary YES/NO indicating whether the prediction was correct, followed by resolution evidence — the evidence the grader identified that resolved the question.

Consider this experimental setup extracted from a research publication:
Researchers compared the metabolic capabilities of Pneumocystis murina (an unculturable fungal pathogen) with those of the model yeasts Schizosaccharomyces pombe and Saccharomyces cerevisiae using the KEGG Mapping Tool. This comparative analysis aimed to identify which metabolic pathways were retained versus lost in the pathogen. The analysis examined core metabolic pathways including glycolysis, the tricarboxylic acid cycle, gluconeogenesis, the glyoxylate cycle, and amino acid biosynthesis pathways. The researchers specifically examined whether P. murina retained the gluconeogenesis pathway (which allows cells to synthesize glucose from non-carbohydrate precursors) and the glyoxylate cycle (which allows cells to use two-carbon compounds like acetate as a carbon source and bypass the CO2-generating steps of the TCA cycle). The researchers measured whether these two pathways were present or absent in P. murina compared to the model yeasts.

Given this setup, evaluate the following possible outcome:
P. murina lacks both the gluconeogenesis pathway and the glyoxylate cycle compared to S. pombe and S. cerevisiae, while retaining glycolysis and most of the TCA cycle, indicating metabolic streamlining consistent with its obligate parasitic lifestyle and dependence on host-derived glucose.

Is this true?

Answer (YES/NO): NO